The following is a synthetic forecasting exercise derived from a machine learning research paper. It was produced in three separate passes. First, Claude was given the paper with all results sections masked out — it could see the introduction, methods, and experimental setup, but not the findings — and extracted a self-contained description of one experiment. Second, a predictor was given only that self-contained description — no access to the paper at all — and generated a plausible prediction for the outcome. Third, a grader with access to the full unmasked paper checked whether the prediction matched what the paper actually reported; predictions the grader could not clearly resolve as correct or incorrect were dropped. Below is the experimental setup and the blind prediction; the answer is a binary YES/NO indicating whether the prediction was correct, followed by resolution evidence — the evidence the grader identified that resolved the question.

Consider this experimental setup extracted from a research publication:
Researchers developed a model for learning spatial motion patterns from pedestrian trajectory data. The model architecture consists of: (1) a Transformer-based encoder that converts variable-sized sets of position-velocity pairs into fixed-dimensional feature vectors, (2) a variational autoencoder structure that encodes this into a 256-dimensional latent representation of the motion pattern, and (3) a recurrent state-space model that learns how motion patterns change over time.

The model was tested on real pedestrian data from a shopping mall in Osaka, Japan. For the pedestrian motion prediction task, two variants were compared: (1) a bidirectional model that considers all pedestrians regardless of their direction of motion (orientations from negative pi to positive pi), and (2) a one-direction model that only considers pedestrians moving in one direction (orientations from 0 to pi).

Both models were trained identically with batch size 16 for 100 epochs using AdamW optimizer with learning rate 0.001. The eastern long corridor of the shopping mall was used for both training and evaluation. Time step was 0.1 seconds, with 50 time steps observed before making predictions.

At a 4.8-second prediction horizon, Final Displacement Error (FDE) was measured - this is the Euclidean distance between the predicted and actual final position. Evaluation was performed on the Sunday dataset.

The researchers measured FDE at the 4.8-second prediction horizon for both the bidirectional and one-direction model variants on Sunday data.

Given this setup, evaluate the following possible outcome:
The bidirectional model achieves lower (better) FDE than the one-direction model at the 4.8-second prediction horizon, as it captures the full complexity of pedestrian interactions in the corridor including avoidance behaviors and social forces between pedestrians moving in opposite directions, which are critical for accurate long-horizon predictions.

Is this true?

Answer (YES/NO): NO